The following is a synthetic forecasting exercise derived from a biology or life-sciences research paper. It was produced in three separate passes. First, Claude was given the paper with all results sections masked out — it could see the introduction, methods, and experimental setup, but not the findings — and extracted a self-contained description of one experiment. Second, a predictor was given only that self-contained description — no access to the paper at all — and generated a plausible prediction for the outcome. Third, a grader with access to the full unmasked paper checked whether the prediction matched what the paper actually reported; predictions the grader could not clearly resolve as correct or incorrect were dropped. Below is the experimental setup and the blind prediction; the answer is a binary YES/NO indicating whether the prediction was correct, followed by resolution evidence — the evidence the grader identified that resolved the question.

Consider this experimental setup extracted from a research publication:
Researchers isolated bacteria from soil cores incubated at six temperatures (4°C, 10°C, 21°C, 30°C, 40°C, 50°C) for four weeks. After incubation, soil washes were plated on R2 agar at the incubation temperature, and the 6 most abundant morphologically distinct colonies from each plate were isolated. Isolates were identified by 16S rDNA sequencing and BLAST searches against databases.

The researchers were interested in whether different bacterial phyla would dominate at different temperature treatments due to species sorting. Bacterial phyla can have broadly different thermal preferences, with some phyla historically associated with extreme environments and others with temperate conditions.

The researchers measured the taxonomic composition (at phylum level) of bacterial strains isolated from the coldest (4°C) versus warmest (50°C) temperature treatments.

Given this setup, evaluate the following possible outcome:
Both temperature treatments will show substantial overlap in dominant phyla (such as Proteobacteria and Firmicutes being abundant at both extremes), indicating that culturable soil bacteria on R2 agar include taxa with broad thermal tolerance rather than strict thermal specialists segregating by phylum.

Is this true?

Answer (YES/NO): NO